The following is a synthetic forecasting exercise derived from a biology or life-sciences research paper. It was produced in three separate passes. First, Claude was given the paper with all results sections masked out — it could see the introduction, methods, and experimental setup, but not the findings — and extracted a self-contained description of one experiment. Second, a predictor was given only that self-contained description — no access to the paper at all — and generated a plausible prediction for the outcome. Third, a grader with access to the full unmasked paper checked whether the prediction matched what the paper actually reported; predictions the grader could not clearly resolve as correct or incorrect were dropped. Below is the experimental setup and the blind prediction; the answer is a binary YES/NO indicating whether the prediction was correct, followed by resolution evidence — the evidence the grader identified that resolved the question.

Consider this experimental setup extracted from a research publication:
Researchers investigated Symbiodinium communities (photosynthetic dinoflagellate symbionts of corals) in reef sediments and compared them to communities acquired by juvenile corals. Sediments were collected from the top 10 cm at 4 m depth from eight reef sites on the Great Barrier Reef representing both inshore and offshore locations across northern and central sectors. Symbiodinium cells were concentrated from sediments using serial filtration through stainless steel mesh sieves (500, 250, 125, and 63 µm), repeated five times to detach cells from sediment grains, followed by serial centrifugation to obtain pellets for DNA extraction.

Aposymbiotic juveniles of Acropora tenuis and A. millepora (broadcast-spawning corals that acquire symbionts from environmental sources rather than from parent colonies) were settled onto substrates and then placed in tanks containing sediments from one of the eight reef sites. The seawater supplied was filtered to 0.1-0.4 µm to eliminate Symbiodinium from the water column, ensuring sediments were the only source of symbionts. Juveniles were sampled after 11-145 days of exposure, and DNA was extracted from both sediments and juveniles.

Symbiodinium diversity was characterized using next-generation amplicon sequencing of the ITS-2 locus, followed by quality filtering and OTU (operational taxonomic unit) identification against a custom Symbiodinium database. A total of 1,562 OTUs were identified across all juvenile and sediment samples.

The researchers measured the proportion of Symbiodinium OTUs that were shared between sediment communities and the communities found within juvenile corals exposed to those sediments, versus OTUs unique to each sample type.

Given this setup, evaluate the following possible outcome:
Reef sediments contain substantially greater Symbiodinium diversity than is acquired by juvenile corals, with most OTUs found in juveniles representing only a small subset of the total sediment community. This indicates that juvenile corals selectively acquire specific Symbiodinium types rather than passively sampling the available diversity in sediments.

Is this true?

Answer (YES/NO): YES